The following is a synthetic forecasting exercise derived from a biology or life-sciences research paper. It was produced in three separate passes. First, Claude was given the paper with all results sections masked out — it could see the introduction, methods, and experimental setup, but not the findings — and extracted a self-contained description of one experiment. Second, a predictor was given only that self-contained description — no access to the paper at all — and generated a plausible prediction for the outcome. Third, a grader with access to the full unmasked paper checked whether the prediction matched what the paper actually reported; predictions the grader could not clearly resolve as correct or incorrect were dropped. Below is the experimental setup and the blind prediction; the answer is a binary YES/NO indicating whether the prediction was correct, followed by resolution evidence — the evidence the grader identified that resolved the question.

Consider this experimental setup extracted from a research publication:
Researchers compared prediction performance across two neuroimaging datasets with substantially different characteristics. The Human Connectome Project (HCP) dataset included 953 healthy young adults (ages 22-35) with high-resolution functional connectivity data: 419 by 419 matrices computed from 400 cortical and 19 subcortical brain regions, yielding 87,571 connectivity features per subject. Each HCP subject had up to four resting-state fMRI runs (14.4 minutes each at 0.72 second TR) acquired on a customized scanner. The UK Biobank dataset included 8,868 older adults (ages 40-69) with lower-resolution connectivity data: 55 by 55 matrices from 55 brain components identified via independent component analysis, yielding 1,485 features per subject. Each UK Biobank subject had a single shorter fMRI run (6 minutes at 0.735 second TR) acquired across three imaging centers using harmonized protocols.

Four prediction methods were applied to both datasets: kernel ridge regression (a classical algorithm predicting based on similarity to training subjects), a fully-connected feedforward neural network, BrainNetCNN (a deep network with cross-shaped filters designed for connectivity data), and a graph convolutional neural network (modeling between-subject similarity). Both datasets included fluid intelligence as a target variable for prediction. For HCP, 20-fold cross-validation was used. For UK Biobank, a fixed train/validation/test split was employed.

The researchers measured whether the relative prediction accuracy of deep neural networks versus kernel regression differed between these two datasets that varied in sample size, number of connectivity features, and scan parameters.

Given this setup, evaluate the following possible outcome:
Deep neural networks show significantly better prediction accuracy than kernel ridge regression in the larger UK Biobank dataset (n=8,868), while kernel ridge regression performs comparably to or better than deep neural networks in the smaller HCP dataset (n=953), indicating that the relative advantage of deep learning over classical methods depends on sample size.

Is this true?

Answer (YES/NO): NO